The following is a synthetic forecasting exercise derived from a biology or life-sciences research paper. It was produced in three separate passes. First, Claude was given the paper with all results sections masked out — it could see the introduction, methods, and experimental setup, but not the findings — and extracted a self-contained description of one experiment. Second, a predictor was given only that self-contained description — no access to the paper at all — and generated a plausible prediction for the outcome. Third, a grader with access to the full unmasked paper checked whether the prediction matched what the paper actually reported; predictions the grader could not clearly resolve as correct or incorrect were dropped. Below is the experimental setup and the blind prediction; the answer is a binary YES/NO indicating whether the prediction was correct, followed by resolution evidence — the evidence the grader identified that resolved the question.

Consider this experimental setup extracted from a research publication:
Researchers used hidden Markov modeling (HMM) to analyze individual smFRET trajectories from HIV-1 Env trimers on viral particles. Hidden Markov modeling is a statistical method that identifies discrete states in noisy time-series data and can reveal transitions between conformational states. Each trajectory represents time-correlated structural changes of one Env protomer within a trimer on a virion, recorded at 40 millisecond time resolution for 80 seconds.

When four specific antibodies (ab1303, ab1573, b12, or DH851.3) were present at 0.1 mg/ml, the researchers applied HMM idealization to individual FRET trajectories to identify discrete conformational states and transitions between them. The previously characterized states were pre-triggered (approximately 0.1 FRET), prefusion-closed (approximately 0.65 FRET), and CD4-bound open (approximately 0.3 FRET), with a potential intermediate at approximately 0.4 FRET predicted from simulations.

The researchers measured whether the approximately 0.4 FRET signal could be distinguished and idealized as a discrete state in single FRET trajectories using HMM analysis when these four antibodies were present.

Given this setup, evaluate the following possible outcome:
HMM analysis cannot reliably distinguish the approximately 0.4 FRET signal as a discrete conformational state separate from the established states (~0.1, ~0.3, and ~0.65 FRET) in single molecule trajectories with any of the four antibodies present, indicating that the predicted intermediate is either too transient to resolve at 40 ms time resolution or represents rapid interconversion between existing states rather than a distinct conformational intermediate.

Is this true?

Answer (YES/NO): NO